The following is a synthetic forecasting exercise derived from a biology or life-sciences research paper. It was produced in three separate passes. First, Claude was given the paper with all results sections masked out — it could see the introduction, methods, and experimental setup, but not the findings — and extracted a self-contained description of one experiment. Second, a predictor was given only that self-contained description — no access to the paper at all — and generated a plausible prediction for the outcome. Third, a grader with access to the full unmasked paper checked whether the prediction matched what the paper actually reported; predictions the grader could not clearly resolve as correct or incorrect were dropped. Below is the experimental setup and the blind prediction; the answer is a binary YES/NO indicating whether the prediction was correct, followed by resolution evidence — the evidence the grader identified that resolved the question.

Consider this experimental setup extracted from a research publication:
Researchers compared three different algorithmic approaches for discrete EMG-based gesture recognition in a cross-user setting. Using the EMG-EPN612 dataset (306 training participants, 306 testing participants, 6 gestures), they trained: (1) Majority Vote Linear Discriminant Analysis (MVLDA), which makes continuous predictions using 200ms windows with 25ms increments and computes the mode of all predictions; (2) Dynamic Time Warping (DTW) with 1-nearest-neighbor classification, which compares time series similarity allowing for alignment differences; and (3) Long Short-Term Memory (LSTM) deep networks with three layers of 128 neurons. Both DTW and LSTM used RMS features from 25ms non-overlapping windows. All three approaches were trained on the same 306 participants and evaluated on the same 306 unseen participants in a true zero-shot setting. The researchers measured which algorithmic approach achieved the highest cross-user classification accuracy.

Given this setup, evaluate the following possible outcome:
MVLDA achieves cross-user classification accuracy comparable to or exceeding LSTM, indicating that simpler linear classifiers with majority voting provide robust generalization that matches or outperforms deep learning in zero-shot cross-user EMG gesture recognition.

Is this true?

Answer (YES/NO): NO